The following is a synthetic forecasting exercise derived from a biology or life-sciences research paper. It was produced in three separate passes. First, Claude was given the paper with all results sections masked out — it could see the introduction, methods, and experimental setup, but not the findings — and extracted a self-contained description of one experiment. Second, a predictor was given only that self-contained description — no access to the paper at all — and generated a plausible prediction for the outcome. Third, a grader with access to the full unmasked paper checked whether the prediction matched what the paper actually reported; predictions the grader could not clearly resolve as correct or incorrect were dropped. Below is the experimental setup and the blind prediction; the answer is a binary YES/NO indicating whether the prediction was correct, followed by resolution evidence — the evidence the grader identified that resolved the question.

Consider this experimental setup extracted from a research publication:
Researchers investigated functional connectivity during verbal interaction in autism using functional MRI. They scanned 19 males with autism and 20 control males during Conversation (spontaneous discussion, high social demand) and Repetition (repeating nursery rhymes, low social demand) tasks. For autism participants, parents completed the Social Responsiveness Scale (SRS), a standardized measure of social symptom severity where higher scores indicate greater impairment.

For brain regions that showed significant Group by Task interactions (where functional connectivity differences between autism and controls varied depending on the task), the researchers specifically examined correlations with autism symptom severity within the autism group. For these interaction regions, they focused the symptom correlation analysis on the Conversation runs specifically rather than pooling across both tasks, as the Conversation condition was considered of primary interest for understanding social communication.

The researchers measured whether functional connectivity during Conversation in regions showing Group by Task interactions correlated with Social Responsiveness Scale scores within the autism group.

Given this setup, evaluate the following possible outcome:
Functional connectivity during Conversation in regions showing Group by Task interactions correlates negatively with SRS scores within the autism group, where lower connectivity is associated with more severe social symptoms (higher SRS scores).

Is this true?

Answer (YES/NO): NO